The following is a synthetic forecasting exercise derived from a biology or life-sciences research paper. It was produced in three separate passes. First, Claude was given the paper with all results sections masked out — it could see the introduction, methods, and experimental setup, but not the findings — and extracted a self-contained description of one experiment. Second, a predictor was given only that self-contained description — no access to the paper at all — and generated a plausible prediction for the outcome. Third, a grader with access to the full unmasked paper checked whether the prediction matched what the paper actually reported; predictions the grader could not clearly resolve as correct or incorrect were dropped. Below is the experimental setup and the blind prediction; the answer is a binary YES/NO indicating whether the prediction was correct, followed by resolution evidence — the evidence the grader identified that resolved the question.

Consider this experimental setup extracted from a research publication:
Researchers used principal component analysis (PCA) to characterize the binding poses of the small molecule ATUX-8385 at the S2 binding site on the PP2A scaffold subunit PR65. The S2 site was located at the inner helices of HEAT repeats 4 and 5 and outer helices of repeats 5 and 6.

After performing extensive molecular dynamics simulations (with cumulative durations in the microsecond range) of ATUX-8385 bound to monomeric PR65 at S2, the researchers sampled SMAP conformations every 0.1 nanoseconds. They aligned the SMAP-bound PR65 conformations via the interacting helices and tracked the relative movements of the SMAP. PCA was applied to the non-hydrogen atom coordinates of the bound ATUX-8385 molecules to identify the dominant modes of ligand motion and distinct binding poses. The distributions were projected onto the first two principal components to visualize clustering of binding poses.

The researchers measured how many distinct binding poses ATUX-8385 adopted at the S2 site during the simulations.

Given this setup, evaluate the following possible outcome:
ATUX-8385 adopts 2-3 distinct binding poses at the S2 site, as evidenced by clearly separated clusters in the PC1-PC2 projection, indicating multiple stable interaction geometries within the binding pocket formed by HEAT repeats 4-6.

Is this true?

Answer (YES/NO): YES